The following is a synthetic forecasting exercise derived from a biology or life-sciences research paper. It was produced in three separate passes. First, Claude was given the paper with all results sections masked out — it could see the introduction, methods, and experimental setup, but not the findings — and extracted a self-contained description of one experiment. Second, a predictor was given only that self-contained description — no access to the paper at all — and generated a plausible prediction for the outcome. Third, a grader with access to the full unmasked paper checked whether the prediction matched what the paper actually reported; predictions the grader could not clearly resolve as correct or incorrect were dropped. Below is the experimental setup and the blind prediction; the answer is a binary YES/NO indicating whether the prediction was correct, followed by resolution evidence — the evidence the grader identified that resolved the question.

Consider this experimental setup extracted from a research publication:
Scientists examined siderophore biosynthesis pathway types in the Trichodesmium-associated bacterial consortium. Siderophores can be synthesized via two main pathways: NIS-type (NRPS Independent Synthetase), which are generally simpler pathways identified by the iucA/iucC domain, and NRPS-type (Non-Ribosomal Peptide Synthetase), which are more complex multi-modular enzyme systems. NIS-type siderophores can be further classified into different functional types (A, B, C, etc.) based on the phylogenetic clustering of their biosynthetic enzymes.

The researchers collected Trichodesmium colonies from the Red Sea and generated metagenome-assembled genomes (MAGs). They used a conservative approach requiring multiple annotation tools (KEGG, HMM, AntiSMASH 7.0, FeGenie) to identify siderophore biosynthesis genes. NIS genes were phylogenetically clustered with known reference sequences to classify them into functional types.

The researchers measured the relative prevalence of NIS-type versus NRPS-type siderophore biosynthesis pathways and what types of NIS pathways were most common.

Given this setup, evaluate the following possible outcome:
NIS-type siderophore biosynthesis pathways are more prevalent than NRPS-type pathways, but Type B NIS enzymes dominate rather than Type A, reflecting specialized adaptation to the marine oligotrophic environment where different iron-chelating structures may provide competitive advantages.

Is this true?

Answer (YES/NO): NO